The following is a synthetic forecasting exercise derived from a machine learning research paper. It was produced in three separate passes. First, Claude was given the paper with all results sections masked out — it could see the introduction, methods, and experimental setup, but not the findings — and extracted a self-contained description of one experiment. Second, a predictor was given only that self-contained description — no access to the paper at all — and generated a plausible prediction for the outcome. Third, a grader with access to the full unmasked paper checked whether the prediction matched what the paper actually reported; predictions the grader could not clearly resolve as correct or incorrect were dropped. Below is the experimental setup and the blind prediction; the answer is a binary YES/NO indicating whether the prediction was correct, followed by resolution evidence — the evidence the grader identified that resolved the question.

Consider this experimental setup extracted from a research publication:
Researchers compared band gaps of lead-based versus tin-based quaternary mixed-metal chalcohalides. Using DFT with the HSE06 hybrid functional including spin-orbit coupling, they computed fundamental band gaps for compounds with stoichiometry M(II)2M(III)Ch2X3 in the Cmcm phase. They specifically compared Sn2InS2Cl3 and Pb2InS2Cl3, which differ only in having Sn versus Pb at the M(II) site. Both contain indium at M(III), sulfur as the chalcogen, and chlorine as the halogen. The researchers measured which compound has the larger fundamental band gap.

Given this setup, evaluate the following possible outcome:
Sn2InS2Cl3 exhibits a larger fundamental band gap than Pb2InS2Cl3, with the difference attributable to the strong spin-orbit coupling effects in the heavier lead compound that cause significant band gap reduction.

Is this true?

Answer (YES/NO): NO